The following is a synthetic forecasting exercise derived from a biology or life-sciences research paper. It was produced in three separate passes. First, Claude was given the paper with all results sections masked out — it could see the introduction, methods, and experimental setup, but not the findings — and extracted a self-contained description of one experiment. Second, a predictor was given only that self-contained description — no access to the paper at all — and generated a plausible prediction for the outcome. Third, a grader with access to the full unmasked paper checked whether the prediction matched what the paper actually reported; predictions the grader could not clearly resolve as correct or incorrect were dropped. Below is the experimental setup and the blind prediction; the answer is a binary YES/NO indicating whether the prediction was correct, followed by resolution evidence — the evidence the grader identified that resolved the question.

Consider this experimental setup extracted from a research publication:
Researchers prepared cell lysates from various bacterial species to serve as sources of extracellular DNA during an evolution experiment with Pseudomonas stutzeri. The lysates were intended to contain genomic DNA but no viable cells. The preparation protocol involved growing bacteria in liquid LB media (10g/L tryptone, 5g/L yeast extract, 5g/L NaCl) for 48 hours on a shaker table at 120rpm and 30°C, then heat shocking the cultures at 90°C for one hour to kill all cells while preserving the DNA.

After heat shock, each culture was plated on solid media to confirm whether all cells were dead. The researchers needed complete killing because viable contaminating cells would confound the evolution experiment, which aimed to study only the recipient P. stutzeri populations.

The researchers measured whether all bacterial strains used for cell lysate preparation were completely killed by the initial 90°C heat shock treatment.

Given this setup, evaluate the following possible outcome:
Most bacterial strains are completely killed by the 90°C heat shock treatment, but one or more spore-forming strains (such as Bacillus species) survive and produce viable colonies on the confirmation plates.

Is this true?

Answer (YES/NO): NO